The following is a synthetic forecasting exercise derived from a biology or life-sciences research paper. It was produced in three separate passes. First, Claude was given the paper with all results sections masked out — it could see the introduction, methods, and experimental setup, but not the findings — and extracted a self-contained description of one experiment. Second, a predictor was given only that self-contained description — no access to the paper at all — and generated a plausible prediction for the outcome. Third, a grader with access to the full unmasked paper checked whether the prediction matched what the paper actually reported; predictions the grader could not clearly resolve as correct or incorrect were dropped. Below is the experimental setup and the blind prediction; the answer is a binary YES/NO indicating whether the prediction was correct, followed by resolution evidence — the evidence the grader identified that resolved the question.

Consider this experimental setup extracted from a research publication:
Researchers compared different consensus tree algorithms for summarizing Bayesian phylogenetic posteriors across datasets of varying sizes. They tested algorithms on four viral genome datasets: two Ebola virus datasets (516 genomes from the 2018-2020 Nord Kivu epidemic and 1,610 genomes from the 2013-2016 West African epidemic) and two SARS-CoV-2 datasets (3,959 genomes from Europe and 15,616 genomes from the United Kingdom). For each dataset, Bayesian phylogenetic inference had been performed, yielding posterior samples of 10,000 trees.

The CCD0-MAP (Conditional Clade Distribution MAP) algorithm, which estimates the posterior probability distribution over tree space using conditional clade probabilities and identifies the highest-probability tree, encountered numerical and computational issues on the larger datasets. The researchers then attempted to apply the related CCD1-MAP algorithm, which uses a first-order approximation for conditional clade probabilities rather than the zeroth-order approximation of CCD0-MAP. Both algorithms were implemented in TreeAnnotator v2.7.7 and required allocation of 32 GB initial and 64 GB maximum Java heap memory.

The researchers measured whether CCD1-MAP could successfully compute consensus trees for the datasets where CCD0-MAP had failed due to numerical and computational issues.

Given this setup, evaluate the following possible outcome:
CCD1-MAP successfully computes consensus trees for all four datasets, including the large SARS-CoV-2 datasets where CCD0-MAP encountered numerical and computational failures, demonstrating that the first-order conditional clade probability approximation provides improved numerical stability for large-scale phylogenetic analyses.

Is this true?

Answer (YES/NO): YES